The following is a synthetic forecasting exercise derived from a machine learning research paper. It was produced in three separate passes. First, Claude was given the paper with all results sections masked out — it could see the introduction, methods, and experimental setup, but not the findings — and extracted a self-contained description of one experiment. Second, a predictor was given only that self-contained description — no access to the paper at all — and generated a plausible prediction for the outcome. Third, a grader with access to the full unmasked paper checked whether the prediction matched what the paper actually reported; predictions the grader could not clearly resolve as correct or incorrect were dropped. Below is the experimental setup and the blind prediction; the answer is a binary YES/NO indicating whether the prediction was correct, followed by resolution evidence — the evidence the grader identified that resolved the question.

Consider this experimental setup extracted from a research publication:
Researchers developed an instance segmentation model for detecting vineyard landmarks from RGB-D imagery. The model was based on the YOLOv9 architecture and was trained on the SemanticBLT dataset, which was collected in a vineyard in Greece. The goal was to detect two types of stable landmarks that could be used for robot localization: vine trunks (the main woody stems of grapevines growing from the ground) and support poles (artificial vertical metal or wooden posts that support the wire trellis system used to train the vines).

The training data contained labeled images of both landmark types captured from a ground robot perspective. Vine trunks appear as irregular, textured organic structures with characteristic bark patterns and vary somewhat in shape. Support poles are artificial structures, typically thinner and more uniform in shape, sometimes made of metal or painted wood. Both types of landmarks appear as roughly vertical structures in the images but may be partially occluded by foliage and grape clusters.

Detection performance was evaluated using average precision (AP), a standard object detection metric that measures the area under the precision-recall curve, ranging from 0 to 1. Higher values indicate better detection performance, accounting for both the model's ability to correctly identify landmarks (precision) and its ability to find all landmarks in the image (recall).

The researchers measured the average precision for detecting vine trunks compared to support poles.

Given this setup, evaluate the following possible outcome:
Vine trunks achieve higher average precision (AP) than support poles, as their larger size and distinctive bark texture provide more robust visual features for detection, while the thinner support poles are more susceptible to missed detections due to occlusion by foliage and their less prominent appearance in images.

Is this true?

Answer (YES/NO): YES